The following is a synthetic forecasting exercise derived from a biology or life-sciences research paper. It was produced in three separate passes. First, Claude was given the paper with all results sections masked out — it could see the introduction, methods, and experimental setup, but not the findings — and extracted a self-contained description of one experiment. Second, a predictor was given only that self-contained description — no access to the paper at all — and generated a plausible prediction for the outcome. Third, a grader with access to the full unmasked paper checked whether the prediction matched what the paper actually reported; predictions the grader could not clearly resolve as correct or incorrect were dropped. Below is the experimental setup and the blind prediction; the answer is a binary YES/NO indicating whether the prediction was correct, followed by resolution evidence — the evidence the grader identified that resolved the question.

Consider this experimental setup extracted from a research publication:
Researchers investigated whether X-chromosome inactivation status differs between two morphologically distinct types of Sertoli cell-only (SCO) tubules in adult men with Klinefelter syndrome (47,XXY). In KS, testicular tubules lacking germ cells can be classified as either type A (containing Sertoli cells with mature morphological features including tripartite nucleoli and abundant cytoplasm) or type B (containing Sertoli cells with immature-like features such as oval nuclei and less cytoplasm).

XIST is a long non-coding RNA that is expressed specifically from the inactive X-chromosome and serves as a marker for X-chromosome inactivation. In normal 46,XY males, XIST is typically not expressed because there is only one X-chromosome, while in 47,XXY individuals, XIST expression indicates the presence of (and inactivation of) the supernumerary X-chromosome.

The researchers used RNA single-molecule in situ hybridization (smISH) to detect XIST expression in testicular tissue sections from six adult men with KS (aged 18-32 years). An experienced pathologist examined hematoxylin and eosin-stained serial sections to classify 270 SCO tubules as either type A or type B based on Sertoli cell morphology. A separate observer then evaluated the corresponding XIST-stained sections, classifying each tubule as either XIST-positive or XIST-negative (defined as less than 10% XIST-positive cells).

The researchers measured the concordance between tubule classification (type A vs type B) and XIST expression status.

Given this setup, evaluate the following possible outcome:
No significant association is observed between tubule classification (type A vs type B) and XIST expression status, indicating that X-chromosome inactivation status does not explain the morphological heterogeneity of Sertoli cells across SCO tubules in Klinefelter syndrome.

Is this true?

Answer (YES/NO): NO